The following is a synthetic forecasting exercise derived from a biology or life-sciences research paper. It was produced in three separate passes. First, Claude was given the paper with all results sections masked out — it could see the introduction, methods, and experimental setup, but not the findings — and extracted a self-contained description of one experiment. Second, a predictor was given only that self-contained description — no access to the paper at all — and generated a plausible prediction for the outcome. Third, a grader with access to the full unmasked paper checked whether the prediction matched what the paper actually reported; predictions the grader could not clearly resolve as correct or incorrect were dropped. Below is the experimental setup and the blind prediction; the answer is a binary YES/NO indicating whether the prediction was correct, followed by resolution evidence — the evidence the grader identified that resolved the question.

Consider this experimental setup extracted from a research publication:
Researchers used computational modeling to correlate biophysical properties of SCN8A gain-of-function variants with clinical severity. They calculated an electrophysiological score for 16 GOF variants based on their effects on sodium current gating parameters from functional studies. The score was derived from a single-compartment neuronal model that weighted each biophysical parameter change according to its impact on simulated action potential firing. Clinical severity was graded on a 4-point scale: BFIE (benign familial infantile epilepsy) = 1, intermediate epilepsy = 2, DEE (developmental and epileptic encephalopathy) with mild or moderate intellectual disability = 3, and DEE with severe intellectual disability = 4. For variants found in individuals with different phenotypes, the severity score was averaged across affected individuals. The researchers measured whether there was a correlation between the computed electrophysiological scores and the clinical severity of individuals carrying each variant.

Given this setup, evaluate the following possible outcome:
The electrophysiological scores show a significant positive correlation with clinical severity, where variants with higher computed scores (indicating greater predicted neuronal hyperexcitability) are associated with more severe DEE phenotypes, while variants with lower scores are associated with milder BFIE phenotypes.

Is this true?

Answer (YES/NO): YES